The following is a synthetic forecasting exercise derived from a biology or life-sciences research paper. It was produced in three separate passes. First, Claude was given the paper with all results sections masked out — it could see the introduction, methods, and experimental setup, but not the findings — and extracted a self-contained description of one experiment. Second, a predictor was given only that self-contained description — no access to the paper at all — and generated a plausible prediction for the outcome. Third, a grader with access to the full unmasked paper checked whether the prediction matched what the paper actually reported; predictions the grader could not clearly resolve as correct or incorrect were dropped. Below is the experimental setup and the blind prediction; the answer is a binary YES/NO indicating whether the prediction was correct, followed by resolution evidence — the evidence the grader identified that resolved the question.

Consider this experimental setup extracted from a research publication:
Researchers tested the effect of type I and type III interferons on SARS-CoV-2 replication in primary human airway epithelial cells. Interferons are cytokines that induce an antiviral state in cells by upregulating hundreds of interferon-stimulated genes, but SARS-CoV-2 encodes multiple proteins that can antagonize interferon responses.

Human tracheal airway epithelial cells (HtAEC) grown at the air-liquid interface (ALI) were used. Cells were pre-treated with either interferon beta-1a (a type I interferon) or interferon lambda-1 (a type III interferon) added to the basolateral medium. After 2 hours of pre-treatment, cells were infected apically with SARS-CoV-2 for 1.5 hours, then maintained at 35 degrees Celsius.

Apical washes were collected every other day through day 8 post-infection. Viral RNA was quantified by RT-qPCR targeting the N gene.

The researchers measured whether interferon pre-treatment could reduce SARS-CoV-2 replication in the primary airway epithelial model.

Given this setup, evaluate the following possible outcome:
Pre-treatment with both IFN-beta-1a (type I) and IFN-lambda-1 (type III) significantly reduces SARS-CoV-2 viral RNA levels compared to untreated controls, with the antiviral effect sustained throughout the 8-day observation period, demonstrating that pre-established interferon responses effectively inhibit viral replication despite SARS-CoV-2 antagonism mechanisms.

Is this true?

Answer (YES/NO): NO